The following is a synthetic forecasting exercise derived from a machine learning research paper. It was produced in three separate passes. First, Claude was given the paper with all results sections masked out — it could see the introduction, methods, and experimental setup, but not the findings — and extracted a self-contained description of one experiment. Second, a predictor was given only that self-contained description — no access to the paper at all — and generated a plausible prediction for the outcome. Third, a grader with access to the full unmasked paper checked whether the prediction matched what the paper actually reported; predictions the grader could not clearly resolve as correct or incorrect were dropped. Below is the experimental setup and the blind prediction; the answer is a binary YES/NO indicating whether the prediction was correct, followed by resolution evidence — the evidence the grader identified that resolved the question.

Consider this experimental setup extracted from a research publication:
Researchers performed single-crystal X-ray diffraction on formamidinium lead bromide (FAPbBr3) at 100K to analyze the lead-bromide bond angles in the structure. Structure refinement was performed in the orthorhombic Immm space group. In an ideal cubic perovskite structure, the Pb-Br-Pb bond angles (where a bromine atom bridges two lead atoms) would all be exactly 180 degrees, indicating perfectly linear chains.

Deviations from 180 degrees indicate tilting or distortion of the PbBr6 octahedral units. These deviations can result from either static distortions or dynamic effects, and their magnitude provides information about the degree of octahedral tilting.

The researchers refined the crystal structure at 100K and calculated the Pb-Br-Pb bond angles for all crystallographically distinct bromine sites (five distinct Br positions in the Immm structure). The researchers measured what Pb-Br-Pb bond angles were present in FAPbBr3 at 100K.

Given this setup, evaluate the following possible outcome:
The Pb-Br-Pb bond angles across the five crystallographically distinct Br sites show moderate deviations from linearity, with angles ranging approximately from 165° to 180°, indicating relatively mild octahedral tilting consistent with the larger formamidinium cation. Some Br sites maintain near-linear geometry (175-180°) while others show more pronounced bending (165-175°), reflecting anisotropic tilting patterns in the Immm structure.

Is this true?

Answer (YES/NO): YES